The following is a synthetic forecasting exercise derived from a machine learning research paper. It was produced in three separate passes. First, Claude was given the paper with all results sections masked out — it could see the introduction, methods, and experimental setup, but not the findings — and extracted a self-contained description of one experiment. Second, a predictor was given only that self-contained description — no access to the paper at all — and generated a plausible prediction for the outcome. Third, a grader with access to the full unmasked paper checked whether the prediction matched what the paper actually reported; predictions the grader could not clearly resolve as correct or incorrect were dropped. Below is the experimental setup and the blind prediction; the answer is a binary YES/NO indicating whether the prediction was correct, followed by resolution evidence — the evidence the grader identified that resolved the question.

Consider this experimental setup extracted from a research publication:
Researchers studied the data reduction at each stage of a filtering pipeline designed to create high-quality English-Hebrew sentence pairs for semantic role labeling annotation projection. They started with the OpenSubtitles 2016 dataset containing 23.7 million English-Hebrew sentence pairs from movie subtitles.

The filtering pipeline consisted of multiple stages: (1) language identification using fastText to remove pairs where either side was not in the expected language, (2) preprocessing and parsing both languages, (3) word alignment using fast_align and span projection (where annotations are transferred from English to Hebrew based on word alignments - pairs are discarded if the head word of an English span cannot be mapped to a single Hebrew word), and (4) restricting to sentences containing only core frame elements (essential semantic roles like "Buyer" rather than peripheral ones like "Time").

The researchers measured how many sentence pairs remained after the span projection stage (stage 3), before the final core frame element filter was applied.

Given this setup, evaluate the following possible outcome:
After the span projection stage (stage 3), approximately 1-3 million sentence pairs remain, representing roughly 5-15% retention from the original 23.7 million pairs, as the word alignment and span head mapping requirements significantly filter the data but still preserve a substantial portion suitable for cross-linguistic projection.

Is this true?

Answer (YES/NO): NO